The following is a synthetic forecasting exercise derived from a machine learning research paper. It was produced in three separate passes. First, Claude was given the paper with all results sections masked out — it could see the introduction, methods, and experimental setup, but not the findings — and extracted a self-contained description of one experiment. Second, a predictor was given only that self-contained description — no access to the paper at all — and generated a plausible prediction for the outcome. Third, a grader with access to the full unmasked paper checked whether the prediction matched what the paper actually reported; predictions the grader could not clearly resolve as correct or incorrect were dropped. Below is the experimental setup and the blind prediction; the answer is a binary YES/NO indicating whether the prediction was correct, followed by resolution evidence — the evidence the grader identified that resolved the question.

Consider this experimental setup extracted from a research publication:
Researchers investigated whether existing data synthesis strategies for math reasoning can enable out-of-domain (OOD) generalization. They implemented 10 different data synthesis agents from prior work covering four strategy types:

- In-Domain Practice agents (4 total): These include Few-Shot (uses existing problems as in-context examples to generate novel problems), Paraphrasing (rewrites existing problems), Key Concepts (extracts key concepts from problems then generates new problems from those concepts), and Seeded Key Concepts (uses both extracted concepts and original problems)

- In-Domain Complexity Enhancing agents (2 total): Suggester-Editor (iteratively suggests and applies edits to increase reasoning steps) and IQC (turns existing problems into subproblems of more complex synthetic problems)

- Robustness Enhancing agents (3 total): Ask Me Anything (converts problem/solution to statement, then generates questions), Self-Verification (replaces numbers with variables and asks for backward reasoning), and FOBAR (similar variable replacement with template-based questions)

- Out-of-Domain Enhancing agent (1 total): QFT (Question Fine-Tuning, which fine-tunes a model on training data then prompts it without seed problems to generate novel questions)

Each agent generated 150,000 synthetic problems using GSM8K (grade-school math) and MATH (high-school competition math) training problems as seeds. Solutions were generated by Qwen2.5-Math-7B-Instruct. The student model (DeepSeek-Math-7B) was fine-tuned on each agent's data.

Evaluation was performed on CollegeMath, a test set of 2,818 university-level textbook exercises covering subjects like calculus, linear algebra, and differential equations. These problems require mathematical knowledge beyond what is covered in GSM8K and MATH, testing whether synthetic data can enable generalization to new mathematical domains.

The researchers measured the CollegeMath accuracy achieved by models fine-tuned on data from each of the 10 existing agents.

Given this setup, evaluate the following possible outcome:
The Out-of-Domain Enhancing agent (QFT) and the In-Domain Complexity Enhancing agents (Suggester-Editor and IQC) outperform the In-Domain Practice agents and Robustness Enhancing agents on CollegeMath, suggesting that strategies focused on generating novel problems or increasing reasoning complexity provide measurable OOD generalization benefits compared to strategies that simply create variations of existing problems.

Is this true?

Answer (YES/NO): NO